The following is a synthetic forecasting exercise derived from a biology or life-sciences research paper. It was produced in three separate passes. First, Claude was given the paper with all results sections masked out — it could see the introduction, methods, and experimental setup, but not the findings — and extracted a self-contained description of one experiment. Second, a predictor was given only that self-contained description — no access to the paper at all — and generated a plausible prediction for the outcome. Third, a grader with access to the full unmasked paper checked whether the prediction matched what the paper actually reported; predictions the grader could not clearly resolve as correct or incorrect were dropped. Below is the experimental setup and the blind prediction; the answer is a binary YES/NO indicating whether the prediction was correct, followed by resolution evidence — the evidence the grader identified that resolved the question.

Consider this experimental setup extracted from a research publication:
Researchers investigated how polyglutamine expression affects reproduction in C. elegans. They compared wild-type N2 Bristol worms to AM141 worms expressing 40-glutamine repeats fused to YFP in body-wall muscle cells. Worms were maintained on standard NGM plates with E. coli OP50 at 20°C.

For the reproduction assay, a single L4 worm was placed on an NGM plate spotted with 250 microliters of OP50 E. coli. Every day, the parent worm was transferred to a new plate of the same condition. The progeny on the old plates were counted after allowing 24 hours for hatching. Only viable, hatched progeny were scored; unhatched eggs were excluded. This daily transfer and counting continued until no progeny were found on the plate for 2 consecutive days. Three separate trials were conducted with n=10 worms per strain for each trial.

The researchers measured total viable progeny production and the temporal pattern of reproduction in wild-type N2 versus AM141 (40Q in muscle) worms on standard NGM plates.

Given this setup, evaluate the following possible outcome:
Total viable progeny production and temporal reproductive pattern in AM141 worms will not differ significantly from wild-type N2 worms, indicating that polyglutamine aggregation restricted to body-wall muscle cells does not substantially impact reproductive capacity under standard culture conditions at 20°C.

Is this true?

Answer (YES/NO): NO